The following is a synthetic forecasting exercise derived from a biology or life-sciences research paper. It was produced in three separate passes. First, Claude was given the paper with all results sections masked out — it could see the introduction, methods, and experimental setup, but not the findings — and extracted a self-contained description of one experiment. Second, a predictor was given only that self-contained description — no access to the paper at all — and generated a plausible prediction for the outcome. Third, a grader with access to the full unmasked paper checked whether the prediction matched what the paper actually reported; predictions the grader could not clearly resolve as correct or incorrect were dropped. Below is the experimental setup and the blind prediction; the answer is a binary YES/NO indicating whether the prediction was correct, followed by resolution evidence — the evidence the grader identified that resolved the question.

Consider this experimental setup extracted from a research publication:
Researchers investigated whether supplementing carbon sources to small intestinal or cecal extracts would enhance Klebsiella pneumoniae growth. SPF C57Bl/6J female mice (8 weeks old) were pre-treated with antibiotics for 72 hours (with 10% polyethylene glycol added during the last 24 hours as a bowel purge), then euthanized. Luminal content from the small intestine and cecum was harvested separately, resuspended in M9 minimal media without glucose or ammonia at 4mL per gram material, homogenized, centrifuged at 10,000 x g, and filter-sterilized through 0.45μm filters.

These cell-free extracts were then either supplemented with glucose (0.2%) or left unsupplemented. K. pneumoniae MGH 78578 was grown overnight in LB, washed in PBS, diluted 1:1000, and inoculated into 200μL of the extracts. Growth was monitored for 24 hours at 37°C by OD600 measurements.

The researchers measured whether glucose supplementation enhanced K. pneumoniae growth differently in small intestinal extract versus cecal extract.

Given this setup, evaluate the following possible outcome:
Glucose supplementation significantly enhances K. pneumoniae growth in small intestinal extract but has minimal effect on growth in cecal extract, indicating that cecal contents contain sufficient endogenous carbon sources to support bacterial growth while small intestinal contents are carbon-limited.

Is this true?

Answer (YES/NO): NO